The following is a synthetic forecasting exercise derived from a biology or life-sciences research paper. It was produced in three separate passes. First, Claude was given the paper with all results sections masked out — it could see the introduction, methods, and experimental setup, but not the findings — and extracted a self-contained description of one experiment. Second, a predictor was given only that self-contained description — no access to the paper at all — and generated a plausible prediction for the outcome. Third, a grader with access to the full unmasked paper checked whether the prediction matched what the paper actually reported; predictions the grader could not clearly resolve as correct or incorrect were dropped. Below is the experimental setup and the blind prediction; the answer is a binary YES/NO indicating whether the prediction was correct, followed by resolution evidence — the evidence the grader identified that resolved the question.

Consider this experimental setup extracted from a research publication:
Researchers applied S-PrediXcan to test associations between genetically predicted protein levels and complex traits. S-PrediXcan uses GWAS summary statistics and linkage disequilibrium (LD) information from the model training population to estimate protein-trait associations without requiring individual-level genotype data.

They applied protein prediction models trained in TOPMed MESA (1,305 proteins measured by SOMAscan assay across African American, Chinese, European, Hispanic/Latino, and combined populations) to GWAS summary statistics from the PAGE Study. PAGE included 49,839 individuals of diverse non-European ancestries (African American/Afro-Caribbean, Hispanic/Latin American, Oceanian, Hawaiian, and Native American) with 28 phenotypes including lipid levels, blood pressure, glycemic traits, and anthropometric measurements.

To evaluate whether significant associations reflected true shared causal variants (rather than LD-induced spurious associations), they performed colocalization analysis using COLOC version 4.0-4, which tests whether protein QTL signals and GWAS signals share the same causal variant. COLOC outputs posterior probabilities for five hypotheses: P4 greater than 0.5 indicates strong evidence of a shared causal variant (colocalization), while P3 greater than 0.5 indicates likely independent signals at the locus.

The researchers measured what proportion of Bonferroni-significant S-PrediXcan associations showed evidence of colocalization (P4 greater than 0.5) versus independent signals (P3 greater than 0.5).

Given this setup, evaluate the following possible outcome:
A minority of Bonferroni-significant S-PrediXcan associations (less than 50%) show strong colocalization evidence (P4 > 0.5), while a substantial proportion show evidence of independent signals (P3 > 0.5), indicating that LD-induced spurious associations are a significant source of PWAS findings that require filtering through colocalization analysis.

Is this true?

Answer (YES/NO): NO